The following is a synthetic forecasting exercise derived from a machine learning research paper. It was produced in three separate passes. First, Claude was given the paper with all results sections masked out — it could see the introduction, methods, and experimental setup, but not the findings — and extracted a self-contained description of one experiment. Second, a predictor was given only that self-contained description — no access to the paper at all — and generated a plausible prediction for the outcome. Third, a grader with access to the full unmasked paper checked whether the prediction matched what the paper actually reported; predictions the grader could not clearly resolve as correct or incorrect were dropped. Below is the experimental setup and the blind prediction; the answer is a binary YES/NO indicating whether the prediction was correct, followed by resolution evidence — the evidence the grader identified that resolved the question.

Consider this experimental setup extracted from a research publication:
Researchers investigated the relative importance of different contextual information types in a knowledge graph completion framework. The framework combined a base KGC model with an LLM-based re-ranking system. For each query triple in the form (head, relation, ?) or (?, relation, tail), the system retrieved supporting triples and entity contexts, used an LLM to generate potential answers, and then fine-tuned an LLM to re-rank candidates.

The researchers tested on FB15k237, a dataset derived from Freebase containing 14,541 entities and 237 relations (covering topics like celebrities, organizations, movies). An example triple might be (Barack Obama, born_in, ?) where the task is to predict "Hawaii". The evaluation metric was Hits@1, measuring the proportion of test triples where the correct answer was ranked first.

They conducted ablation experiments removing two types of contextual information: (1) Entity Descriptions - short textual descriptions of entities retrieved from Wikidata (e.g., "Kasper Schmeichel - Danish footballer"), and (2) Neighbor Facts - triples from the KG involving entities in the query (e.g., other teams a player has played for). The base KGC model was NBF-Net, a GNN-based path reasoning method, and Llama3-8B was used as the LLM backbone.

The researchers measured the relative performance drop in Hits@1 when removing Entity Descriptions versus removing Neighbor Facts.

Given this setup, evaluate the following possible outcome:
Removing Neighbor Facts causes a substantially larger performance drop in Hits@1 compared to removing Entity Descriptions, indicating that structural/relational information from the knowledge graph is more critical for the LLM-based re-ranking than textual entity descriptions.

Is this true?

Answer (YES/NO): YES